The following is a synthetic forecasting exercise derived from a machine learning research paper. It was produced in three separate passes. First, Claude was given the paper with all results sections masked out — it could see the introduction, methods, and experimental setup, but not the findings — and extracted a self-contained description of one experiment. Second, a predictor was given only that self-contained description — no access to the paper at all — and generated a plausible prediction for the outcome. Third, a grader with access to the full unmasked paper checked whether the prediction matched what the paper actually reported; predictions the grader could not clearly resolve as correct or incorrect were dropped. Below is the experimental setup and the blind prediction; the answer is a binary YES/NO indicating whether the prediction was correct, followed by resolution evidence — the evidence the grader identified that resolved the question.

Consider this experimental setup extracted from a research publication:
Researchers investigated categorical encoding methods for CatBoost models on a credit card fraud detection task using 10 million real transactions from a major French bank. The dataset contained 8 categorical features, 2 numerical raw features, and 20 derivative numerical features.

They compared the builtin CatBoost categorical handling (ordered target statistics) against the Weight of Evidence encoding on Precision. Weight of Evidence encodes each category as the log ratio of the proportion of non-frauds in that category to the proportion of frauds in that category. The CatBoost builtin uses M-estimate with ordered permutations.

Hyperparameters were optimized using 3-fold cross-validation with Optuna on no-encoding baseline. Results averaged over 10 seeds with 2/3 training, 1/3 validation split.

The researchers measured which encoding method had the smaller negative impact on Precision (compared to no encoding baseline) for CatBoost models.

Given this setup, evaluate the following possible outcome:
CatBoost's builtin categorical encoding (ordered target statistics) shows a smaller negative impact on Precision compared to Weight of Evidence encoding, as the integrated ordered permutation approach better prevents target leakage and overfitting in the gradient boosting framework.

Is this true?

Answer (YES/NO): NO